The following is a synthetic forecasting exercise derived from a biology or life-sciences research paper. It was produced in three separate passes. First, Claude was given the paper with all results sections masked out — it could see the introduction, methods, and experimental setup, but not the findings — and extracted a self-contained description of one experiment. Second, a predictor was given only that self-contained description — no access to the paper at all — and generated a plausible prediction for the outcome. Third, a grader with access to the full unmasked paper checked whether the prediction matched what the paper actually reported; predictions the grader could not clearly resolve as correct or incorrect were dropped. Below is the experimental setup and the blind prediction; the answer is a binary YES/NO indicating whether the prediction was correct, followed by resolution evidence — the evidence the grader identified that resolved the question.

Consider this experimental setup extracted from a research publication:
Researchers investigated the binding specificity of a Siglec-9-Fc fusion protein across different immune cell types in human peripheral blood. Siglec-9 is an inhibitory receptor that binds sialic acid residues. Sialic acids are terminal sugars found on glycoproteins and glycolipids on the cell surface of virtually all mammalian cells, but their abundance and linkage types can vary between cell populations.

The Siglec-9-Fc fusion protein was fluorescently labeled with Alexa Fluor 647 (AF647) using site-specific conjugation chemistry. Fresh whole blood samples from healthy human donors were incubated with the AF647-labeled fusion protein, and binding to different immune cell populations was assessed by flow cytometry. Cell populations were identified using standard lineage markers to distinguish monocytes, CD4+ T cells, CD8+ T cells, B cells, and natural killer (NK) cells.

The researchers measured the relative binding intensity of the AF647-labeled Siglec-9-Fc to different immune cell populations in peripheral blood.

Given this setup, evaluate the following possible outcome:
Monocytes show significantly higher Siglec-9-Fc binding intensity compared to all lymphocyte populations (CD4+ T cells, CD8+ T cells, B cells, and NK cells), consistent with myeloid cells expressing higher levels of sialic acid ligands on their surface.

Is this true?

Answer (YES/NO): YES